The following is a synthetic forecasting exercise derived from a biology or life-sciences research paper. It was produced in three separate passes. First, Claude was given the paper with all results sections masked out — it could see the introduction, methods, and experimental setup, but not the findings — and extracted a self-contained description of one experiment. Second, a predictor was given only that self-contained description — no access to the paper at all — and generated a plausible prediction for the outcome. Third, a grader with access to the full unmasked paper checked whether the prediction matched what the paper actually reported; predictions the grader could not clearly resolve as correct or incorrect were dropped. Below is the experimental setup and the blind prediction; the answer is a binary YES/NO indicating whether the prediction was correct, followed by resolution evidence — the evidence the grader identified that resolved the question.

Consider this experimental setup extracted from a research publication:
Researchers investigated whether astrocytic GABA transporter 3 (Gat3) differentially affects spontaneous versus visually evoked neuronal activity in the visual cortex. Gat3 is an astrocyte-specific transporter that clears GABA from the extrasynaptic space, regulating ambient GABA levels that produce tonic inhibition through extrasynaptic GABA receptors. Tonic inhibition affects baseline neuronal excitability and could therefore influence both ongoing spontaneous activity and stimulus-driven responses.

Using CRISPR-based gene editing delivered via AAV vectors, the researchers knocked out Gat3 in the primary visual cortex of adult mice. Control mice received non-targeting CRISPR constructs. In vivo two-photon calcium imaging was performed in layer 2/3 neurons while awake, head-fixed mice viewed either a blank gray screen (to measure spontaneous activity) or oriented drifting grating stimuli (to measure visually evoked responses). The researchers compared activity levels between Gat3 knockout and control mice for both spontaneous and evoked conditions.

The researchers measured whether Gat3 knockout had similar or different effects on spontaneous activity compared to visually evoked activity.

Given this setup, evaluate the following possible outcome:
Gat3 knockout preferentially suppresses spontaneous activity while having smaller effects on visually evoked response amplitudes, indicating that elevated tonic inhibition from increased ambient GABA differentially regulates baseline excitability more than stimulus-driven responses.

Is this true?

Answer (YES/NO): NO